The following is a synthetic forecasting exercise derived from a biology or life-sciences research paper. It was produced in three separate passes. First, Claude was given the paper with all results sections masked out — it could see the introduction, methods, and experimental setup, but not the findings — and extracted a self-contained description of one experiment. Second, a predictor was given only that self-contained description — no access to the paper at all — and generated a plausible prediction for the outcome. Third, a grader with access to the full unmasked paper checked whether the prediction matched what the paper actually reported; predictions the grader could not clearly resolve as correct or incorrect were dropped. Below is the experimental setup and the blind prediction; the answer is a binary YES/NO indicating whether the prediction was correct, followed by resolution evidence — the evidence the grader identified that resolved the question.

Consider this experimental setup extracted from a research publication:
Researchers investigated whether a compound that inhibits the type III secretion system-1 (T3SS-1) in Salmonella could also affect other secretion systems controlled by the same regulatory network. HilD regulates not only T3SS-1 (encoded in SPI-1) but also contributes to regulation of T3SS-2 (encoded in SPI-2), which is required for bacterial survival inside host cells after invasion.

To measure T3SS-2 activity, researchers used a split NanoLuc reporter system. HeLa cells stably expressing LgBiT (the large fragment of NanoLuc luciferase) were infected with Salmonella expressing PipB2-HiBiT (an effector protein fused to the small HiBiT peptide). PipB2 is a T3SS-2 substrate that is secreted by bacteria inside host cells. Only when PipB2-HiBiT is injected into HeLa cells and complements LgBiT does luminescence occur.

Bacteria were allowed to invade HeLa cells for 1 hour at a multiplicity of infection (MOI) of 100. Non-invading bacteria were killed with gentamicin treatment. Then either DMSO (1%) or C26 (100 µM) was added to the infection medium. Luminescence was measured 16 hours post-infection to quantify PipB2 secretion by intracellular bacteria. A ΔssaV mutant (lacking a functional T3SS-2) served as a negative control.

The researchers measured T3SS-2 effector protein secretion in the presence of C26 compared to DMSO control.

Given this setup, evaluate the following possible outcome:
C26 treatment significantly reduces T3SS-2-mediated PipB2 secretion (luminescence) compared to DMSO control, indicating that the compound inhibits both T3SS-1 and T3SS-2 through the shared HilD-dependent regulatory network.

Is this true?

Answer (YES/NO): YES